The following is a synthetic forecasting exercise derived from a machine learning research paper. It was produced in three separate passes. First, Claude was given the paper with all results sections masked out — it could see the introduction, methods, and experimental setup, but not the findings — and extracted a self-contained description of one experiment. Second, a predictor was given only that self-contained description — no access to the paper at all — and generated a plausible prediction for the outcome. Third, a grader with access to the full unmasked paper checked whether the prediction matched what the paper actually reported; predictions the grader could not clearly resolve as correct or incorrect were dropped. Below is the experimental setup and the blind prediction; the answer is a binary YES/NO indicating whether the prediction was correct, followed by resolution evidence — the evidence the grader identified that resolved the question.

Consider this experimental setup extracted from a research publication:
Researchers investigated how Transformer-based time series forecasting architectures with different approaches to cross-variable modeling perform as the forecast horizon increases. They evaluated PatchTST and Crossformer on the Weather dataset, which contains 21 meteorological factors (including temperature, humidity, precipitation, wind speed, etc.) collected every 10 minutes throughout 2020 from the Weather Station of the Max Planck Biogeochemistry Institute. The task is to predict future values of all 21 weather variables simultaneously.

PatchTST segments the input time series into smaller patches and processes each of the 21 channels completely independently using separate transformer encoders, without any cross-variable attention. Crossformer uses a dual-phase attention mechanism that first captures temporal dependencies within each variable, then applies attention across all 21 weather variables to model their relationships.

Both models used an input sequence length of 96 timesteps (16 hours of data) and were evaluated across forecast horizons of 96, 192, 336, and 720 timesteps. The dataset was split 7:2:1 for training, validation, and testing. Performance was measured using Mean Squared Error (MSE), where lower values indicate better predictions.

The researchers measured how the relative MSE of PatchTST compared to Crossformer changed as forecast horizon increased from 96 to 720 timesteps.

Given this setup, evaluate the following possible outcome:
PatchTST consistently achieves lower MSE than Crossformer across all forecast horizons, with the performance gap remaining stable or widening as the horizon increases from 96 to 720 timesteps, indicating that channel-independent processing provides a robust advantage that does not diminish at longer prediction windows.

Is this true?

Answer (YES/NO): NO